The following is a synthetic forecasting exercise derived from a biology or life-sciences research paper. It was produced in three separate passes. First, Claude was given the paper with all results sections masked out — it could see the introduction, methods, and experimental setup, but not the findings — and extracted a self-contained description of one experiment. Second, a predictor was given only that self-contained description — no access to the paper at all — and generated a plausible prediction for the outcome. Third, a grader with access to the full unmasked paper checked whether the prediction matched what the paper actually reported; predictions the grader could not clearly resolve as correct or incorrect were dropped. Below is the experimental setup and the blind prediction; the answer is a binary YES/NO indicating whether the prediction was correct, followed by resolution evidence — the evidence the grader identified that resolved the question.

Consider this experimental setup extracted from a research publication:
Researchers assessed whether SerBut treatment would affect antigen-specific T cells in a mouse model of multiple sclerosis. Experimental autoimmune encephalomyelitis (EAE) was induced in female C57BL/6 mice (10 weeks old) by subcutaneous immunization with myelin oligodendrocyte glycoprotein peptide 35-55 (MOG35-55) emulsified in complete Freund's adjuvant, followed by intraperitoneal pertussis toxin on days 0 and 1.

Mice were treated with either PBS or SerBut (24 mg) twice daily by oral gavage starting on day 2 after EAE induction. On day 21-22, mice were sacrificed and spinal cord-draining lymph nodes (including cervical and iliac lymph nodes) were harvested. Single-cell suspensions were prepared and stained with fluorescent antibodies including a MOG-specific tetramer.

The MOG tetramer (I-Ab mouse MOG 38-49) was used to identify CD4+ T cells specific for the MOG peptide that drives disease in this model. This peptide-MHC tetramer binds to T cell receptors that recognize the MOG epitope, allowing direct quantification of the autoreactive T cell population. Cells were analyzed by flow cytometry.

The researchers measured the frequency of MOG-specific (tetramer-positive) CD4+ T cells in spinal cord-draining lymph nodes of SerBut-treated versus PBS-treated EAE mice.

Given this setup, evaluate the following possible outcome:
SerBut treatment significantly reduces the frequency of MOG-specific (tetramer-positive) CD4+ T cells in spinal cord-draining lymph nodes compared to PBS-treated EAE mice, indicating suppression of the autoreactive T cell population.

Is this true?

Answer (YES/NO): YES